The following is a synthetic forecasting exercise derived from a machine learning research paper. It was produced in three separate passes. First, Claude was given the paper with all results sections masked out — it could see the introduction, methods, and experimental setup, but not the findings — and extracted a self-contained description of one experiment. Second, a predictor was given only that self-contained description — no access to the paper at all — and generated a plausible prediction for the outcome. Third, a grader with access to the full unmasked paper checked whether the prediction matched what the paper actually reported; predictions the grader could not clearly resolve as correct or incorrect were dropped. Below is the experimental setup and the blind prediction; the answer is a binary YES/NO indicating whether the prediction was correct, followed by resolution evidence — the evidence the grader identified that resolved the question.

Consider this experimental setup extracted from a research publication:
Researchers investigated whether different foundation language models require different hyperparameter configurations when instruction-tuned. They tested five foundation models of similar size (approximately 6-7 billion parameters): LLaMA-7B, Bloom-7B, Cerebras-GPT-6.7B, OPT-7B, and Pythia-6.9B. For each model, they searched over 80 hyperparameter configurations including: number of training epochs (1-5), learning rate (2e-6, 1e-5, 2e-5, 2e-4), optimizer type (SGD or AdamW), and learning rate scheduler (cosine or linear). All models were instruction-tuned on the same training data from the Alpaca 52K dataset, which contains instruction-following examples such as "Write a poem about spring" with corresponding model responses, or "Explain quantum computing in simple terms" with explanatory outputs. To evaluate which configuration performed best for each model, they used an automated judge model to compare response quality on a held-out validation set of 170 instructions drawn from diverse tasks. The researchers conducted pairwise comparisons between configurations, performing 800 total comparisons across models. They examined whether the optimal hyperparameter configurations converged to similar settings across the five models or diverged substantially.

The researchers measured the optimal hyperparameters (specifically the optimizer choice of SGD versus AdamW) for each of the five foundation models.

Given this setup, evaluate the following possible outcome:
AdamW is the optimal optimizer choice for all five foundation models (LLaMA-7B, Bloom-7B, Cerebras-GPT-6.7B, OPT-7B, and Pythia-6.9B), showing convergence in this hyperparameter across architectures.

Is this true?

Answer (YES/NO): NO